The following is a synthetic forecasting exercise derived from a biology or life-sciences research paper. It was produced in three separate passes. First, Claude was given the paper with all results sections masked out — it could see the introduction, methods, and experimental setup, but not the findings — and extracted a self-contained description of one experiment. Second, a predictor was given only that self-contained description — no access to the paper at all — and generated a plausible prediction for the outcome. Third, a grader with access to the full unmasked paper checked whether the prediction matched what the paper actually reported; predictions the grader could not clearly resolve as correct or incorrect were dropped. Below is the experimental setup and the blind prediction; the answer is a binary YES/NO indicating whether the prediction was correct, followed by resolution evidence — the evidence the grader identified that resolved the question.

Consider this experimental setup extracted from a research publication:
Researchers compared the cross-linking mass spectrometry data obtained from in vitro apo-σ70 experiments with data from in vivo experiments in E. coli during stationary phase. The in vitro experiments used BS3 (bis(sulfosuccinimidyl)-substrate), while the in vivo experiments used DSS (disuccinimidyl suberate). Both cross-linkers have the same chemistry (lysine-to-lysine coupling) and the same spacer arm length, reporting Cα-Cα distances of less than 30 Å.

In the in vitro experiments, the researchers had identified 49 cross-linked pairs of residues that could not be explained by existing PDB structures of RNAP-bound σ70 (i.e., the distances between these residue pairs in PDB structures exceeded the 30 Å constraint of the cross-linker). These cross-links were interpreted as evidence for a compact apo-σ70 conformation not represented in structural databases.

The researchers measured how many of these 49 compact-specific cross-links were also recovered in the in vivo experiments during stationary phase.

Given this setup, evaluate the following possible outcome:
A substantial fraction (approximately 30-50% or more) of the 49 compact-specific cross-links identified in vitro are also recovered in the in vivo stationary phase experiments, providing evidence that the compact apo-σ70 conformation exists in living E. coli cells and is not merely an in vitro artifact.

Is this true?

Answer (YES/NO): NO